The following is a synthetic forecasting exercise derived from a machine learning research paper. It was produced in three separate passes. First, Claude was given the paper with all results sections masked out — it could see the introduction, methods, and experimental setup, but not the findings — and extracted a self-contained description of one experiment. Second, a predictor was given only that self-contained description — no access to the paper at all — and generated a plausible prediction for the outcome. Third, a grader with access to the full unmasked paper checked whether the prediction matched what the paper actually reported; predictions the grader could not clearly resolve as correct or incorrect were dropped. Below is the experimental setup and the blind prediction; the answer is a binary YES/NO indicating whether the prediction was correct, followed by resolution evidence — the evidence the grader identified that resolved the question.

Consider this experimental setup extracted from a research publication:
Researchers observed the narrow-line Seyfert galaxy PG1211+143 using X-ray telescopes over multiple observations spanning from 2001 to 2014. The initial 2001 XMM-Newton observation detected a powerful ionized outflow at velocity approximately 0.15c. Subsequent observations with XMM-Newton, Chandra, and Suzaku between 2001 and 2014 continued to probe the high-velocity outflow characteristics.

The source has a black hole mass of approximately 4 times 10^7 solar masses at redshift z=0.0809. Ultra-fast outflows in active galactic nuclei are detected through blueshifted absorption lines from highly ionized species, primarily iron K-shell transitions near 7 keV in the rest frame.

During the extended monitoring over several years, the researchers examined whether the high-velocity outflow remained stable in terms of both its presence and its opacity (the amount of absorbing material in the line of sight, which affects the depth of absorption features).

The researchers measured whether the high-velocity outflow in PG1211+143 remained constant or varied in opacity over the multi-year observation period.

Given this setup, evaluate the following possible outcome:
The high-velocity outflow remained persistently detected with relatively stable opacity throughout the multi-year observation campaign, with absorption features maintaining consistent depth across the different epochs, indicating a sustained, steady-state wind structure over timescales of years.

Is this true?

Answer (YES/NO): NO